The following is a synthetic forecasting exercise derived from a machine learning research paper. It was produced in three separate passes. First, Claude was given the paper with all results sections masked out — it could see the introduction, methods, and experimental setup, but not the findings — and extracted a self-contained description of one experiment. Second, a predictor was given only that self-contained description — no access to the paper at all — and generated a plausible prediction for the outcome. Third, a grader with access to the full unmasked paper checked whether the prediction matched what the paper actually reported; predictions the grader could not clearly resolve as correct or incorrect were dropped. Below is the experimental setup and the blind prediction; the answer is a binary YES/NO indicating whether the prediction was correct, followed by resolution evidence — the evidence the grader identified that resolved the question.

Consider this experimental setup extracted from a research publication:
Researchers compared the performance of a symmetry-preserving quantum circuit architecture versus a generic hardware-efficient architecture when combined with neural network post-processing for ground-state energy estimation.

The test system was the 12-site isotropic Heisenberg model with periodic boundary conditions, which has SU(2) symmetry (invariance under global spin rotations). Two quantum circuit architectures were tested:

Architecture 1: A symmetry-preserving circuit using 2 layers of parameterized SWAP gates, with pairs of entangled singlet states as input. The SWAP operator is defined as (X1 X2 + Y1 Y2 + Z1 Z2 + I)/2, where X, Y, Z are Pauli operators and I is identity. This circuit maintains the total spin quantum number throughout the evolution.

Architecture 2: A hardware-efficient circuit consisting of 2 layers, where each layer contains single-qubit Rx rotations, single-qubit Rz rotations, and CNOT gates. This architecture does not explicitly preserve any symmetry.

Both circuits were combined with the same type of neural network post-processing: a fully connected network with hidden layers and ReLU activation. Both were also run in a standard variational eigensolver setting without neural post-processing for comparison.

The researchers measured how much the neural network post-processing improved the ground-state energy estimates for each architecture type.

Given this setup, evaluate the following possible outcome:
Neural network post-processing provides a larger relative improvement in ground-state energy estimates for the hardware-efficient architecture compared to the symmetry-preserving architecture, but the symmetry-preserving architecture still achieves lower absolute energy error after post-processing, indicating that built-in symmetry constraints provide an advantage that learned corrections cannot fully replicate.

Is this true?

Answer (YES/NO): YES